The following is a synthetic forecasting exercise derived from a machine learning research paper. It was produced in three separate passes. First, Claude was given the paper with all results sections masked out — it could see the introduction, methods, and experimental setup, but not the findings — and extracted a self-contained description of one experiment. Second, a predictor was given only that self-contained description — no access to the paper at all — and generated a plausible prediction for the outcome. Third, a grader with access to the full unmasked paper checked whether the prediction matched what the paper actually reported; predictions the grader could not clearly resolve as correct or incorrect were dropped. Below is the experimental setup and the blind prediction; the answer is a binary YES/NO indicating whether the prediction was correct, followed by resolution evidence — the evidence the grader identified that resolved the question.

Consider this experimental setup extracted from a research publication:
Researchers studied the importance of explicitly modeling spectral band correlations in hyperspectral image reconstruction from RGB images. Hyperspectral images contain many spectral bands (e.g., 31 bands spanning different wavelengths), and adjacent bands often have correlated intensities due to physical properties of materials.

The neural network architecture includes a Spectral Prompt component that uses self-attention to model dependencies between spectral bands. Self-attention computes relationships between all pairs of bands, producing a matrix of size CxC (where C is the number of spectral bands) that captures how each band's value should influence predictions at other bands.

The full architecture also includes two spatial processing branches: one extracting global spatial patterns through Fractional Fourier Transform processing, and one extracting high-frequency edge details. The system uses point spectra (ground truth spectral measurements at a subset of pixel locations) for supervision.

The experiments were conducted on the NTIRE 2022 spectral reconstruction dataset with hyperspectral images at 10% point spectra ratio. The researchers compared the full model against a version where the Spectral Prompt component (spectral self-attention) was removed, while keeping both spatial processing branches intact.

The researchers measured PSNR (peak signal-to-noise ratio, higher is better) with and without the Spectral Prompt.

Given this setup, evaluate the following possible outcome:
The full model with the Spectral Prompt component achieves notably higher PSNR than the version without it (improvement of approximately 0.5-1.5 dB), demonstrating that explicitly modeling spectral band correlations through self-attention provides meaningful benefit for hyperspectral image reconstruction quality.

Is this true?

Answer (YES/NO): YES